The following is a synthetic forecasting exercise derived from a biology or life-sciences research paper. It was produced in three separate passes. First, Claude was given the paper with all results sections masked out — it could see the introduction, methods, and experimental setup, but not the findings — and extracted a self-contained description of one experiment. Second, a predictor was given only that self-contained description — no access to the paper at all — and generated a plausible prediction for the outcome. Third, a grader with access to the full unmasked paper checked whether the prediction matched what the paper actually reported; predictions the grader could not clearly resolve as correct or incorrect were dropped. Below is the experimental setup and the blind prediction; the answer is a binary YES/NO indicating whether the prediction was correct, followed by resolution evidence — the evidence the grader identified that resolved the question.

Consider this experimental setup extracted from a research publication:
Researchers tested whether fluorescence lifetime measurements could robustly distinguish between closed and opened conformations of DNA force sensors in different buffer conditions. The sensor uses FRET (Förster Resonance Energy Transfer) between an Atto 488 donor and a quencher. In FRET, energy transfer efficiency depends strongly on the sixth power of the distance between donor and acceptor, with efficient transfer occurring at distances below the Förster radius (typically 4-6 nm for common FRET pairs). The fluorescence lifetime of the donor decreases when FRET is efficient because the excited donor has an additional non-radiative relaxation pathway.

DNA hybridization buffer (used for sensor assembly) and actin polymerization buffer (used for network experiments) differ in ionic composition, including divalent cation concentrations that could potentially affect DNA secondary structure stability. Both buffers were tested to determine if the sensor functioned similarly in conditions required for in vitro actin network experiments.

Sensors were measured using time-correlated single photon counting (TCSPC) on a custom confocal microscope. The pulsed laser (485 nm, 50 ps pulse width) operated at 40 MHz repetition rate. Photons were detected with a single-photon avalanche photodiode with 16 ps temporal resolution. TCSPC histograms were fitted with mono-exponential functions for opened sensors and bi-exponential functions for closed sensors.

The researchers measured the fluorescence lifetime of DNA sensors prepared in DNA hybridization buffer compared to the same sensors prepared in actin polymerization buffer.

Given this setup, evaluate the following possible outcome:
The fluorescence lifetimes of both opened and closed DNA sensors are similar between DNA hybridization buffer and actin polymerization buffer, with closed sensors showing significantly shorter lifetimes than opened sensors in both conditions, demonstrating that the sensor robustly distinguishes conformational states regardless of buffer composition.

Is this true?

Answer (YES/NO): YES